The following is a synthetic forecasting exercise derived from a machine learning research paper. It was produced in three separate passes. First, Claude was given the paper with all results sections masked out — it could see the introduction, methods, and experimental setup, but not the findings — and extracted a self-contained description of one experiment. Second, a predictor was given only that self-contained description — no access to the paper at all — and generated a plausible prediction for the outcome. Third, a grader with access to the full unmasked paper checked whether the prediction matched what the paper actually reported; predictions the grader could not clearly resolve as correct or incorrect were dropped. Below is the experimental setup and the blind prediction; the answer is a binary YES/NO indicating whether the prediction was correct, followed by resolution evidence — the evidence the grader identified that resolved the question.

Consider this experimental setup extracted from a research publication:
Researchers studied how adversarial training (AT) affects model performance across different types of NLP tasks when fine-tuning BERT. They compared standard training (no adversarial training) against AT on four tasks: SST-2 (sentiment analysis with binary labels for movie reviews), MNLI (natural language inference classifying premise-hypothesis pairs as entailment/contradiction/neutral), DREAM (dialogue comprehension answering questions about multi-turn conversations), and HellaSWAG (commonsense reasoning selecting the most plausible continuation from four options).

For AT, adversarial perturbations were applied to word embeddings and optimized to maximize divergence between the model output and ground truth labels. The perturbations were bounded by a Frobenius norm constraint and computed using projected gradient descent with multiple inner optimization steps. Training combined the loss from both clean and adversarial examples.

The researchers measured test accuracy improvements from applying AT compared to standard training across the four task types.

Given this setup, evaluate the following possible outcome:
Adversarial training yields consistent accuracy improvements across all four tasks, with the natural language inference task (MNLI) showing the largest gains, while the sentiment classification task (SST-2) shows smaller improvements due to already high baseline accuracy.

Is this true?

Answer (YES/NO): NO